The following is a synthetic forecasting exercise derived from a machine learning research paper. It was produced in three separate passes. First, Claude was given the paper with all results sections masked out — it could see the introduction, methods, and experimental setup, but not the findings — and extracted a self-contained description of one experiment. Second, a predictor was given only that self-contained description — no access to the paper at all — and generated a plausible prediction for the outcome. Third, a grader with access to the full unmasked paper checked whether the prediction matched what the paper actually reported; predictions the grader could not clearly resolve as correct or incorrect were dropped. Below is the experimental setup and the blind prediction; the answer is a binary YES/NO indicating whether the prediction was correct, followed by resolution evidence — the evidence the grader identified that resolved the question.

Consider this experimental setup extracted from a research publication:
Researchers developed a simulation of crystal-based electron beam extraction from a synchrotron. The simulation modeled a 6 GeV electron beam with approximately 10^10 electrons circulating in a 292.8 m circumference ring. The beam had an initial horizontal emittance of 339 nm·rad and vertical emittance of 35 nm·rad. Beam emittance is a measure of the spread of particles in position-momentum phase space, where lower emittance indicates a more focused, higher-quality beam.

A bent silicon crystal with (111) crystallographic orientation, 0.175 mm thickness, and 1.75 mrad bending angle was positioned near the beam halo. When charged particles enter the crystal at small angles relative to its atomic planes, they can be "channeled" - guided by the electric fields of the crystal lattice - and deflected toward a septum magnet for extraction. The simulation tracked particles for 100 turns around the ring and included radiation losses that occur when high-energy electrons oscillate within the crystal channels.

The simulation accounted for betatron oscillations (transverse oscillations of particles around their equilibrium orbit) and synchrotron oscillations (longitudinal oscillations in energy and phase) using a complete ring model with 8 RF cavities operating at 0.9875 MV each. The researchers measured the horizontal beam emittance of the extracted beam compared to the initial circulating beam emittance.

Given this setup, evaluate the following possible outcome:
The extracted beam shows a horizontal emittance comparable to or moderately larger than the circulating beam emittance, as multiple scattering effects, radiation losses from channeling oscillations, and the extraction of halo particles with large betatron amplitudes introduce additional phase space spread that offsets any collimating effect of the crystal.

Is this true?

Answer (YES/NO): NO